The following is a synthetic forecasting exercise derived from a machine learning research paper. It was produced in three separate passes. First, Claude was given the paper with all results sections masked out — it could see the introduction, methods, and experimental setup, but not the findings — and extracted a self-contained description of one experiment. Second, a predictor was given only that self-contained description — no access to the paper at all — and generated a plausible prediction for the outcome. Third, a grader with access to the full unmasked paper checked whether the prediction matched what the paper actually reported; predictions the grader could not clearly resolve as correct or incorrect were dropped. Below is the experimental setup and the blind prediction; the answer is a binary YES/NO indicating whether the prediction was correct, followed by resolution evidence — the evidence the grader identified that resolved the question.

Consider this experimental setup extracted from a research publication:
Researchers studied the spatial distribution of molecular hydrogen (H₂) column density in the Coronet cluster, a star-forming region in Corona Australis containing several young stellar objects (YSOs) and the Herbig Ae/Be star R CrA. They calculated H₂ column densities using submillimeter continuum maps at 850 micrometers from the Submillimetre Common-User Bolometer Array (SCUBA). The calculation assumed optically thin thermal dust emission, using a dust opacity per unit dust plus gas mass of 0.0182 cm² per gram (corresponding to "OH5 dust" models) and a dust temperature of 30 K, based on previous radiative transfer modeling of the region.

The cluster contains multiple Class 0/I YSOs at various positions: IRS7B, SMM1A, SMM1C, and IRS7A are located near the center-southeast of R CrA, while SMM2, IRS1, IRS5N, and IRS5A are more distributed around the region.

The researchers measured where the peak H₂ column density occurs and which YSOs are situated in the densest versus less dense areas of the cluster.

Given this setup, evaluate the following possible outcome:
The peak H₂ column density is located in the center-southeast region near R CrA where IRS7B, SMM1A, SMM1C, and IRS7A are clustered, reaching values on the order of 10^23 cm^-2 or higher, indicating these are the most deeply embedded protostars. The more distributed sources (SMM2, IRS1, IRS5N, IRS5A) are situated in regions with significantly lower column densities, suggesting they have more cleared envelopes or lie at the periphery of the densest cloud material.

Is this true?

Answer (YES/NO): YES